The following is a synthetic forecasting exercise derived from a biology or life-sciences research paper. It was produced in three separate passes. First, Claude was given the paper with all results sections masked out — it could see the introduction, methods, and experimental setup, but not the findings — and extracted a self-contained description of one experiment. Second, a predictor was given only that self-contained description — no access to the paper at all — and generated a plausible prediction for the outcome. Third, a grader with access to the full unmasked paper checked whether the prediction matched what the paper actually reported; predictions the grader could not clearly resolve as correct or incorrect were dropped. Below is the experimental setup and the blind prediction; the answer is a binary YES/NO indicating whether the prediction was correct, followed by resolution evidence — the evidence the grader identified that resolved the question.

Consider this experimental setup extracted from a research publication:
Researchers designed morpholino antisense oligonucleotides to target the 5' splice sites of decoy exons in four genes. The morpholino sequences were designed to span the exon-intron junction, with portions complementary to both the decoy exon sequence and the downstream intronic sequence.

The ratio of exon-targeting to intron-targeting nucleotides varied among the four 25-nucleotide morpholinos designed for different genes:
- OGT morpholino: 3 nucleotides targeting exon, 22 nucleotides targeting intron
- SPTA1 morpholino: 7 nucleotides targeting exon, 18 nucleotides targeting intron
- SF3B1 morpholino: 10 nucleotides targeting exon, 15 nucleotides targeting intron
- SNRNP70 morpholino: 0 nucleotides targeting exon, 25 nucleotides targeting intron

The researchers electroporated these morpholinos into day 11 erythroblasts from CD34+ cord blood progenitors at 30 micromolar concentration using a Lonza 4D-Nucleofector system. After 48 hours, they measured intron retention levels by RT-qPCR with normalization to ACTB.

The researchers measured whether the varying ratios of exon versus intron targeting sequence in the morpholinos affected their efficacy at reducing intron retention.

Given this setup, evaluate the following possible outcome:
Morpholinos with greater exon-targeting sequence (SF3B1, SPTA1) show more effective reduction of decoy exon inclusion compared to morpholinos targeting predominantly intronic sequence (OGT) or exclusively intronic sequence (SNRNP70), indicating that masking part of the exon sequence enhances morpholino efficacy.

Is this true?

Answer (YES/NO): NO